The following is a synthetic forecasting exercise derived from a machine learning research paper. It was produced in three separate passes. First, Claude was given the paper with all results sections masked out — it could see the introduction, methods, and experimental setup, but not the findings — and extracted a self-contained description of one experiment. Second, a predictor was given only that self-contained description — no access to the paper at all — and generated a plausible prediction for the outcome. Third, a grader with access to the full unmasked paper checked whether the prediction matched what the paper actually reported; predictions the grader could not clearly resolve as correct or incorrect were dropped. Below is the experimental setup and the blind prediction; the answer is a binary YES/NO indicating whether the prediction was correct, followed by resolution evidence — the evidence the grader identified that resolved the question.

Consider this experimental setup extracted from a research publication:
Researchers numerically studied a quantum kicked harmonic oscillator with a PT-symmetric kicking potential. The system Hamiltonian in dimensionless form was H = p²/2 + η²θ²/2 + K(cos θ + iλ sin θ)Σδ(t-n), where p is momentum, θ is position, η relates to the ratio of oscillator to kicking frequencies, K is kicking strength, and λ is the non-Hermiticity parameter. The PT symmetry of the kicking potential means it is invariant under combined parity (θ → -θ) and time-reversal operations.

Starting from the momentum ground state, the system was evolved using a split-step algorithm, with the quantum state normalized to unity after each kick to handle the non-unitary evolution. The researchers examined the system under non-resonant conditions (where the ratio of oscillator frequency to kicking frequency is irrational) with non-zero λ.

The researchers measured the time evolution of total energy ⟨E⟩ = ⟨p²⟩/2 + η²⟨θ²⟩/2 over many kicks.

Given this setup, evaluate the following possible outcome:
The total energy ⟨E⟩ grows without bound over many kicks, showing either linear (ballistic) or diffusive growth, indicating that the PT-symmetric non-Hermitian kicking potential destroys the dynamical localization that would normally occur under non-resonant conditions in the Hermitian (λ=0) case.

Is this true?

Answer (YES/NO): YES